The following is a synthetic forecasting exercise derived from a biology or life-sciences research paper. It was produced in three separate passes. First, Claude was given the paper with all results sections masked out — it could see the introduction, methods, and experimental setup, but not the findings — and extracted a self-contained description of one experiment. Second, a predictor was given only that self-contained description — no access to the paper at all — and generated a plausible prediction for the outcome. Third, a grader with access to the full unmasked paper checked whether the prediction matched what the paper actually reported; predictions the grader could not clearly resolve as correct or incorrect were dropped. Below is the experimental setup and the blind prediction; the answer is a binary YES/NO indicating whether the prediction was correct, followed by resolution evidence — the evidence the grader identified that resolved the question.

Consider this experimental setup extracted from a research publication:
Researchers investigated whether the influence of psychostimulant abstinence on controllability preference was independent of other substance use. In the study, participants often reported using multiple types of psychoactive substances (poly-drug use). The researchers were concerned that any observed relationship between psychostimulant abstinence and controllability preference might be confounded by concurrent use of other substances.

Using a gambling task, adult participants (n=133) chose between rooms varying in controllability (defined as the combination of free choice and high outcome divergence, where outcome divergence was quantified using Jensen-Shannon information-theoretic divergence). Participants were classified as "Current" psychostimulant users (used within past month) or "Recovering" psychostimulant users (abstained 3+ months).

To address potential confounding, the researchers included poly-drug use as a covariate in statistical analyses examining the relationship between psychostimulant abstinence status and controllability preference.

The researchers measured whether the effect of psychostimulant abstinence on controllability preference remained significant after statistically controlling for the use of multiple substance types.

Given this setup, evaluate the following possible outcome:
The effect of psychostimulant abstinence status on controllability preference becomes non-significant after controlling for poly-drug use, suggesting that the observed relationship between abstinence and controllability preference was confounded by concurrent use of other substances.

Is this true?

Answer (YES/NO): NO